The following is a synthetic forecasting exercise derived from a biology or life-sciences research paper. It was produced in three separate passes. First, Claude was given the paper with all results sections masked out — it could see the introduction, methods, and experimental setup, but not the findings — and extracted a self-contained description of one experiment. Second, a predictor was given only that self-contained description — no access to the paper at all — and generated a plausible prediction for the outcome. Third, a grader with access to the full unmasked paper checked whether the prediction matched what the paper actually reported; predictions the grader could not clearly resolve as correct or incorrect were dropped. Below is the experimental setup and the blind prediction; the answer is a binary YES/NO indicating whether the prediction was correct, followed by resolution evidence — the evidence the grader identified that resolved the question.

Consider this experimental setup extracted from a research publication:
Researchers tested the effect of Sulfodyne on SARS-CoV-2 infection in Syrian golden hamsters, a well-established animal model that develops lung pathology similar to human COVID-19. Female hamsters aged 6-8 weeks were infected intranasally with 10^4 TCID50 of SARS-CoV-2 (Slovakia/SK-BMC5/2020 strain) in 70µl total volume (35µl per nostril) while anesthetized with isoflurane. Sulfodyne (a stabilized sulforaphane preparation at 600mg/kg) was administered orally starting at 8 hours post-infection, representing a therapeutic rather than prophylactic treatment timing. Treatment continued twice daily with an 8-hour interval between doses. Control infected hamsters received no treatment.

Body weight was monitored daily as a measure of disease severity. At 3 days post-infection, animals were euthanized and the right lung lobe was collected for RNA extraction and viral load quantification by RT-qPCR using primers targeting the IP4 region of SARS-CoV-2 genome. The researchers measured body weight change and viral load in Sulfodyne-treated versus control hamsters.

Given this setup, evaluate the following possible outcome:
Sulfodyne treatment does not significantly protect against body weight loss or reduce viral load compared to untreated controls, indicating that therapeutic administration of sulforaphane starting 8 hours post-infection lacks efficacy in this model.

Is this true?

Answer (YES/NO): NO